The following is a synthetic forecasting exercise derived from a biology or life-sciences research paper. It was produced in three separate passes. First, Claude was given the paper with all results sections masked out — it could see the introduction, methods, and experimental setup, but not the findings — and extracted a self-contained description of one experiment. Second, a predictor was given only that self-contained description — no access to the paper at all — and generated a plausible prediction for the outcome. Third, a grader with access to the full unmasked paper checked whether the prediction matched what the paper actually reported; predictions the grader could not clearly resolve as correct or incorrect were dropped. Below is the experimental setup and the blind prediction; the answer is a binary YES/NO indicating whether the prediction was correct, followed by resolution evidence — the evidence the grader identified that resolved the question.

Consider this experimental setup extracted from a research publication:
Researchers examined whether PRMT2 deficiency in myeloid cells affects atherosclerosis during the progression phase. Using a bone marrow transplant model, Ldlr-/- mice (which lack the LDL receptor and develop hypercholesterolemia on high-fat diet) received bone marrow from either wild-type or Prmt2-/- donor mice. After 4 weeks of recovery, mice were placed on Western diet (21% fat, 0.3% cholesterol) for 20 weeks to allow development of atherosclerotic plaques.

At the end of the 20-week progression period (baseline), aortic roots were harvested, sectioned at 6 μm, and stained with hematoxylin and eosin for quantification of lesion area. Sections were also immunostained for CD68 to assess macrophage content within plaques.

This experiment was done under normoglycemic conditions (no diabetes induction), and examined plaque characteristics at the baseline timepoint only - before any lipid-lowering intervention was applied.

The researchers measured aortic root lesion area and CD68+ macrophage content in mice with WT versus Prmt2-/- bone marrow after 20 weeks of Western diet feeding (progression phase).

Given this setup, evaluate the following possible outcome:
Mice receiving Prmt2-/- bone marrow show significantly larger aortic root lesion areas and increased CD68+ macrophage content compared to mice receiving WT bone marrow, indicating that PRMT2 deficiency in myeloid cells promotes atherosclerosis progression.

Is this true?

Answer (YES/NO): NO